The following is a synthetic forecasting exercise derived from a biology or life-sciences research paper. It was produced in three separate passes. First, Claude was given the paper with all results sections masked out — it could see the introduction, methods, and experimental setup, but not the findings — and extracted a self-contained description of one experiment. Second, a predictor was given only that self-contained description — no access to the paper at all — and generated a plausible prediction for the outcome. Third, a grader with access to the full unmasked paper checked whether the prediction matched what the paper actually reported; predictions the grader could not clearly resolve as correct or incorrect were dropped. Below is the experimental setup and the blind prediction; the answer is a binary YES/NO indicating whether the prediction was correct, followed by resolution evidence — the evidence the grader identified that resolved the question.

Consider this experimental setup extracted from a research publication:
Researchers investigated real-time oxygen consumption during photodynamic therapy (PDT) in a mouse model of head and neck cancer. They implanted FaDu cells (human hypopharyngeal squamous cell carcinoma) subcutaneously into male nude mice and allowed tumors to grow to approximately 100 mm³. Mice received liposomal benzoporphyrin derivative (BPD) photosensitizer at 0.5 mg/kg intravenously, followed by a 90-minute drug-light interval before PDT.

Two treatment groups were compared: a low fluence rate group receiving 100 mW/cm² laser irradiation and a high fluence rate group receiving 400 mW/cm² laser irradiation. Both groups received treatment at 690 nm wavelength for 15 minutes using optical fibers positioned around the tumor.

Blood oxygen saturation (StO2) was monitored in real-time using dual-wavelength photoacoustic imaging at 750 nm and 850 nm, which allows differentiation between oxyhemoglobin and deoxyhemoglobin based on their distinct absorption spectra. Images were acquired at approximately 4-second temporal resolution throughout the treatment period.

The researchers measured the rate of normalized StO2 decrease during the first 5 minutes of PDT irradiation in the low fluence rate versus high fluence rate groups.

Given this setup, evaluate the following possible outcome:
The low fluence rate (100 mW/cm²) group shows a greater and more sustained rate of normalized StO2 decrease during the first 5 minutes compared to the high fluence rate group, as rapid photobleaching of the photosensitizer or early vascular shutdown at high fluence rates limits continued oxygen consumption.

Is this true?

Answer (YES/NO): NO